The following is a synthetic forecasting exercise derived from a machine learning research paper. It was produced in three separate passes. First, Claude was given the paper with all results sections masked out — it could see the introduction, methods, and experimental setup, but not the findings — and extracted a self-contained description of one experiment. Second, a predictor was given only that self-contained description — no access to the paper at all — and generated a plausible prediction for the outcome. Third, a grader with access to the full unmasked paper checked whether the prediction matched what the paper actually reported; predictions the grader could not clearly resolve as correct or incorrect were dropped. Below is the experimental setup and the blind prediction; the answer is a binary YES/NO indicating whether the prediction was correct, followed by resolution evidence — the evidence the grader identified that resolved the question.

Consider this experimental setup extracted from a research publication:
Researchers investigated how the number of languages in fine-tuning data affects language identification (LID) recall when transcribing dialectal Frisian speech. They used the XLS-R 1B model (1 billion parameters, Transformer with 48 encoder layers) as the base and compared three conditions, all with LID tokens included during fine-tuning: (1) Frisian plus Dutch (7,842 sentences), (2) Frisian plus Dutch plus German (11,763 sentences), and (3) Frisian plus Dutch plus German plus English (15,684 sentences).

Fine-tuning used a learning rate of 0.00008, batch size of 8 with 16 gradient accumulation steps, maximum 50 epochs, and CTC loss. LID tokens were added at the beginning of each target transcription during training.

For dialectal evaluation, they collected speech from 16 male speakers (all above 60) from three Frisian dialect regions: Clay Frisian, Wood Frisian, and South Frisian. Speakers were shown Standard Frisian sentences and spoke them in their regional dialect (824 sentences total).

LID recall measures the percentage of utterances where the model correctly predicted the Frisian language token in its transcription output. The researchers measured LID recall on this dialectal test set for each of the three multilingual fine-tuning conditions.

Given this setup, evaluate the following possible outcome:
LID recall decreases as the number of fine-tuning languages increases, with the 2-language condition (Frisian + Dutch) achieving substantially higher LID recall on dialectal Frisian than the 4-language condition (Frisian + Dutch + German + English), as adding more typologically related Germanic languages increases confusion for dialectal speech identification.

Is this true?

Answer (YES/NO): YES